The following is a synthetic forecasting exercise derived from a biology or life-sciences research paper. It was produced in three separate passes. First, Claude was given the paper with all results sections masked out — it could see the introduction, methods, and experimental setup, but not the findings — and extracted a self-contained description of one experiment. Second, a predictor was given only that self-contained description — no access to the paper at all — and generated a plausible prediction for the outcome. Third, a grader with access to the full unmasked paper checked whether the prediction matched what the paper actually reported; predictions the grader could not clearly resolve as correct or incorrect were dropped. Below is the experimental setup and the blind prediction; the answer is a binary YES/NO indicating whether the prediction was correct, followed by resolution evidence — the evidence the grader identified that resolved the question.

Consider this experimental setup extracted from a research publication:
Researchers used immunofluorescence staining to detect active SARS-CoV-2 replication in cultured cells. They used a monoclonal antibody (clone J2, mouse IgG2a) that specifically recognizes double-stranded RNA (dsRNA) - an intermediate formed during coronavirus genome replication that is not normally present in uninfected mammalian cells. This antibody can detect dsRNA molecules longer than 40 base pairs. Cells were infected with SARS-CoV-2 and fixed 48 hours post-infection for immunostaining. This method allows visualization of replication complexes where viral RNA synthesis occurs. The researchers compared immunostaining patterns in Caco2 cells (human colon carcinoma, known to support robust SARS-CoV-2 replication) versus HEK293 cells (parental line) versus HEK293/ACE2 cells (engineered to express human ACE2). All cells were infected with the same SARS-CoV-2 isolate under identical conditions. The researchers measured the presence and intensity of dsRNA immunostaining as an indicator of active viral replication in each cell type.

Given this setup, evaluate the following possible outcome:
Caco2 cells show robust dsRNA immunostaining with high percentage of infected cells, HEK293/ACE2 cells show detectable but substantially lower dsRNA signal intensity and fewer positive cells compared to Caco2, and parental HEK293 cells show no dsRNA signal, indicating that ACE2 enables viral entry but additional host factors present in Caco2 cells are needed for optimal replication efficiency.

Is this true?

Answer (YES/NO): YES